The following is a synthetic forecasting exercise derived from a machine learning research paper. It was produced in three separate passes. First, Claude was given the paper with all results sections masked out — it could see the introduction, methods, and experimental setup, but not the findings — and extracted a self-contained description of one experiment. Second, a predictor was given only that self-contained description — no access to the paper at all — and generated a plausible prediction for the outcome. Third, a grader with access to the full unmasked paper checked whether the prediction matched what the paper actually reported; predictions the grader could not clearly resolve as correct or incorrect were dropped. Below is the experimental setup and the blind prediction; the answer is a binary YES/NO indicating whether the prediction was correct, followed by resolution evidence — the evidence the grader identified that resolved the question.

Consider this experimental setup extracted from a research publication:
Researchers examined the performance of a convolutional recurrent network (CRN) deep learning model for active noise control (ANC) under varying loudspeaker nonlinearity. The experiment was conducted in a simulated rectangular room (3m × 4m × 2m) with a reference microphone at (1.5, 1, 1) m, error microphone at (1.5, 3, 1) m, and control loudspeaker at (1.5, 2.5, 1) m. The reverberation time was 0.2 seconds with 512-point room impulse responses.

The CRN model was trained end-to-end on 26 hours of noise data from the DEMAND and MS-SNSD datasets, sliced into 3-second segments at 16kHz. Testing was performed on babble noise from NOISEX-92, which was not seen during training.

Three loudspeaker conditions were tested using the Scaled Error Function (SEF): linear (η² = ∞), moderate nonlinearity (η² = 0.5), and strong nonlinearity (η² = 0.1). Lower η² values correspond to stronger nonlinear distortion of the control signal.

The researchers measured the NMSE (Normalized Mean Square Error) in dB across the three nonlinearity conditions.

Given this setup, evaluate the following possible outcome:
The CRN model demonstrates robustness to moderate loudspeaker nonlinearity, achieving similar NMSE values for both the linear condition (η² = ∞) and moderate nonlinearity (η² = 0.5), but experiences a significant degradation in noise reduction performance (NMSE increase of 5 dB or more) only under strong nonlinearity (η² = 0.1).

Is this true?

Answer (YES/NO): NO